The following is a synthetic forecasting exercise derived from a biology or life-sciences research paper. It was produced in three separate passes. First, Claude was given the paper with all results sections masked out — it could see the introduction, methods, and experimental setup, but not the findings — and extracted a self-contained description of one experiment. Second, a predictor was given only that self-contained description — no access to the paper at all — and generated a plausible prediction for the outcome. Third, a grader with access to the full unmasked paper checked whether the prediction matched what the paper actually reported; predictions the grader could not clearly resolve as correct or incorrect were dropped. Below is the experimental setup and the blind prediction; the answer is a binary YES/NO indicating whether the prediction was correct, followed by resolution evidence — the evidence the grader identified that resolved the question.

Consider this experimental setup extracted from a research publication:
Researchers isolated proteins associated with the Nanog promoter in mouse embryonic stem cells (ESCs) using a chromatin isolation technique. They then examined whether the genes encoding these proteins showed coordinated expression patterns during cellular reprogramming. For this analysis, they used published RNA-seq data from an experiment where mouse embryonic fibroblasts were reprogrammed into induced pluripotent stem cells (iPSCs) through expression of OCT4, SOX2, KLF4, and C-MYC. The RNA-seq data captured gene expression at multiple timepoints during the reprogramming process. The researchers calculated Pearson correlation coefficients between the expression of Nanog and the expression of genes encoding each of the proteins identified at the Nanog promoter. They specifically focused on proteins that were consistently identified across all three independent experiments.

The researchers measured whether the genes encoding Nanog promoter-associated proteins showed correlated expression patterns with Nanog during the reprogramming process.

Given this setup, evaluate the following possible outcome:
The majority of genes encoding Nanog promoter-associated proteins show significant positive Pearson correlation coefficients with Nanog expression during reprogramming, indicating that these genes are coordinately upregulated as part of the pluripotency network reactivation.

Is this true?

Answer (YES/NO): YES